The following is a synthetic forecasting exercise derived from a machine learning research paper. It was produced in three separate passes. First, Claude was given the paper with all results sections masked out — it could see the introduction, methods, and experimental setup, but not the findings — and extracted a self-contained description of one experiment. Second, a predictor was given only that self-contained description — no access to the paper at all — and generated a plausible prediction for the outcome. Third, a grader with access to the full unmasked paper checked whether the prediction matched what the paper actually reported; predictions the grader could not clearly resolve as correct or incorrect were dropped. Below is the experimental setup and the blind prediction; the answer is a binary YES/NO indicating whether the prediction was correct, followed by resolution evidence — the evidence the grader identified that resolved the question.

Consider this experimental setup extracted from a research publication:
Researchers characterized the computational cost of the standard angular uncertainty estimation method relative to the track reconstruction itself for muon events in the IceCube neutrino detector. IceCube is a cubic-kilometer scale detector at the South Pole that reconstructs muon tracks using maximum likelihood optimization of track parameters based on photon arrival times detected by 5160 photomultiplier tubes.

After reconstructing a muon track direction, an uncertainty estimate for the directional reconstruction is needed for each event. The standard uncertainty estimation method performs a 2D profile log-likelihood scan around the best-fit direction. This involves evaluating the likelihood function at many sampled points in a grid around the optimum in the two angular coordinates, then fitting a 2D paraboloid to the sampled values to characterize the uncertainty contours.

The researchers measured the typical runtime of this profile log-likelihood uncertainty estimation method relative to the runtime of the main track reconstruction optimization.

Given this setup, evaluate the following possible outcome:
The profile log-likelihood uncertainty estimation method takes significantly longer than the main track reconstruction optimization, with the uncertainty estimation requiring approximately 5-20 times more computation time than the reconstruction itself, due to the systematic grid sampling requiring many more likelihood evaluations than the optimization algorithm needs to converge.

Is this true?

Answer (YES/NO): YES